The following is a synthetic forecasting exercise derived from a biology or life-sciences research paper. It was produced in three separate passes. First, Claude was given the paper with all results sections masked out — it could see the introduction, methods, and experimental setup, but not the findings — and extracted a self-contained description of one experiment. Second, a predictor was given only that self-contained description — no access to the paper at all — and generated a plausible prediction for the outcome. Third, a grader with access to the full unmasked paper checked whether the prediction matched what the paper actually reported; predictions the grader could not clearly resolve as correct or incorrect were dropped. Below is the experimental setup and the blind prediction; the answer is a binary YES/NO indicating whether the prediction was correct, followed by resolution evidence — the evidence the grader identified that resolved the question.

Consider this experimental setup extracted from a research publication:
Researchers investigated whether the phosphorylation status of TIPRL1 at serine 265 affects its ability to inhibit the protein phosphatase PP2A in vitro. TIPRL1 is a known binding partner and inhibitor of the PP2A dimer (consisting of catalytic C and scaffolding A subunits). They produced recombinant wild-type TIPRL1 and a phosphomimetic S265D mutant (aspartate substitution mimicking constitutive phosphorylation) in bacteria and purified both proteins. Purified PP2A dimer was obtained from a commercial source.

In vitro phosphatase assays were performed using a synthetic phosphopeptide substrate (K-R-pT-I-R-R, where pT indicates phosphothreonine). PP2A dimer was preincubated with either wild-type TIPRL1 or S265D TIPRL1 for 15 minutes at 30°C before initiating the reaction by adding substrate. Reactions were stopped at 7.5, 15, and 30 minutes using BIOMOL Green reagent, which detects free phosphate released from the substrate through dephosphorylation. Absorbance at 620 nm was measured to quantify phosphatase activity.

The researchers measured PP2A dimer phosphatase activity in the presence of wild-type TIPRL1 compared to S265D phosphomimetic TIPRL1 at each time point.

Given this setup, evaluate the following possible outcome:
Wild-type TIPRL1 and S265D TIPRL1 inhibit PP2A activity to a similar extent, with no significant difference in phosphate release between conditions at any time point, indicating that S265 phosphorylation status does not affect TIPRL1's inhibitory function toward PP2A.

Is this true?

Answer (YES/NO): YES